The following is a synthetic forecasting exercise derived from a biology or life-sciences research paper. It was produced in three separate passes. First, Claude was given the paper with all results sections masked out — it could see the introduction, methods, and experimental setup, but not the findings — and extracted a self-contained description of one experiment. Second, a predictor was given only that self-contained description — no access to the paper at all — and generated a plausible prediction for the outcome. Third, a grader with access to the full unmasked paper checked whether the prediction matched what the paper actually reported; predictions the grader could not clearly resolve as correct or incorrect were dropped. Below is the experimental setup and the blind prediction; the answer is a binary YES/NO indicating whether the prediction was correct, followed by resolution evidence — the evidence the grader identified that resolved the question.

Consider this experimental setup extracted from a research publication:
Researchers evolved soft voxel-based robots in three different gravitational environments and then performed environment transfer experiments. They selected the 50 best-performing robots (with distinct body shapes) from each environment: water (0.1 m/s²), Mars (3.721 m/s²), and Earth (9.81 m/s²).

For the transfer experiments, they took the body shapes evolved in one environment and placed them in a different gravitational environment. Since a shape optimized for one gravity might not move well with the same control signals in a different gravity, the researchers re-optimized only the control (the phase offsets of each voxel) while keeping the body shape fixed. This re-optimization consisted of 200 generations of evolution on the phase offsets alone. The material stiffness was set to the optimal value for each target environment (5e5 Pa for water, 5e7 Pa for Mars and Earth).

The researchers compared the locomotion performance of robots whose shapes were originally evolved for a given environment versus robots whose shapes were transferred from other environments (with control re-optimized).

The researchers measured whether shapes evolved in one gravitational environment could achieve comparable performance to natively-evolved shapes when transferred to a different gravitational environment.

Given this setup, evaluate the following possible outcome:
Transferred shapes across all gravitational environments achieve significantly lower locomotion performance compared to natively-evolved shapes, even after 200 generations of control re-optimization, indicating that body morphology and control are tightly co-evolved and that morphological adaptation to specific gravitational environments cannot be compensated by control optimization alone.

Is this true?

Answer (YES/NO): YES